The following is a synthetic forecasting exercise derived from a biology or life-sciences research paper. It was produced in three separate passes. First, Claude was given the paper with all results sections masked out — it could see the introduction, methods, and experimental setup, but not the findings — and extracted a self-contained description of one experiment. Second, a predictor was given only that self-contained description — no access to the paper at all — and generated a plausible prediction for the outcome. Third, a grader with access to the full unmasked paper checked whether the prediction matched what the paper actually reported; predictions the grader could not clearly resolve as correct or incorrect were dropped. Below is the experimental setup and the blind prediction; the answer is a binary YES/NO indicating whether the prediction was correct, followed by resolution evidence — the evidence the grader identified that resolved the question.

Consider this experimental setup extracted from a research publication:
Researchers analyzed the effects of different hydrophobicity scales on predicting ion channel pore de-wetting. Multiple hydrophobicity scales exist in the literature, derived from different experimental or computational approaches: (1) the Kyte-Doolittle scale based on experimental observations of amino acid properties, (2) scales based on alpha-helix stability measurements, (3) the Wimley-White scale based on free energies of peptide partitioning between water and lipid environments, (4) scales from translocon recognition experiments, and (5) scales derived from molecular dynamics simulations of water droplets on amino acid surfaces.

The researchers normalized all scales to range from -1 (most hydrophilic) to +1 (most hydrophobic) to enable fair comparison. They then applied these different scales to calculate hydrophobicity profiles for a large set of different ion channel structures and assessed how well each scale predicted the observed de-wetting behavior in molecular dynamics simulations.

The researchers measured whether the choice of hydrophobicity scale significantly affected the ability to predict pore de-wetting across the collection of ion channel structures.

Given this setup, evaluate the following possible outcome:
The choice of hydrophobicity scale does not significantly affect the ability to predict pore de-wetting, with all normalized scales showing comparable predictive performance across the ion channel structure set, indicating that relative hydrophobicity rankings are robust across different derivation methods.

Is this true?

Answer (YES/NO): YES